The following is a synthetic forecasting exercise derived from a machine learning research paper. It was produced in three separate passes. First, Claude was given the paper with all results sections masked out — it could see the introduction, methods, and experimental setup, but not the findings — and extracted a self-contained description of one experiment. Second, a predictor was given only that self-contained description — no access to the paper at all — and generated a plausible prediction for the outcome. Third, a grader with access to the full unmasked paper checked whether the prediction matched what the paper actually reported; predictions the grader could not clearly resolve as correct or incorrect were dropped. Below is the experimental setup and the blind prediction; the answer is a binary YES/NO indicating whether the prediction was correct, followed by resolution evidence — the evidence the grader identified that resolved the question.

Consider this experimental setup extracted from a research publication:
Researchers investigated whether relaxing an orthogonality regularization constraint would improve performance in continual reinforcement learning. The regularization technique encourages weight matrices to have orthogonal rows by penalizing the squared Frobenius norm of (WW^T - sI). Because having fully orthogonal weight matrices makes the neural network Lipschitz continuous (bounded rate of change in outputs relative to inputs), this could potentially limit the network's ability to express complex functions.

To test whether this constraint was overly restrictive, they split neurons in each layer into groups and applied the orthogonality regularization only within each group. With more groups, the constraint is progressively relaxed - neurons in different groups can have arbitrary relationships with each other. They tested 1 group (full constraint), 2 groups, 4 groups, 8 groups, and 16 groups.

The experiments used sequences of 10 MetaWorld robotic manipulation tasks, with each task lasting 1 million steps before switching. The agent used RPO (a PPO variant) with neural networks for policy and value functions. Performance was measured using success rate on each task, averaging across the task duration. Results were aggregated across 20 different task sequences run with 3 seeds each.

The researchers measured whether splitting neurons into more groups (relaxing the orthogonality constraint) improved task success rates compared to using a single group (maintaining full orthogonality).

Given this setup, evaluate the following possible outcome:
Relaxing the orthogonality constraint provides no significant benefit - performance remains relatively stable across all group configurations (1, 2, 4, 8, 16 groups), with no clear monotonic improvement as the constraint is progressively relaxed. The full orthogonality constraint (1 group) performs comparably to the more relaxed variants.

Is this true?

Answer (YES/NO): NO